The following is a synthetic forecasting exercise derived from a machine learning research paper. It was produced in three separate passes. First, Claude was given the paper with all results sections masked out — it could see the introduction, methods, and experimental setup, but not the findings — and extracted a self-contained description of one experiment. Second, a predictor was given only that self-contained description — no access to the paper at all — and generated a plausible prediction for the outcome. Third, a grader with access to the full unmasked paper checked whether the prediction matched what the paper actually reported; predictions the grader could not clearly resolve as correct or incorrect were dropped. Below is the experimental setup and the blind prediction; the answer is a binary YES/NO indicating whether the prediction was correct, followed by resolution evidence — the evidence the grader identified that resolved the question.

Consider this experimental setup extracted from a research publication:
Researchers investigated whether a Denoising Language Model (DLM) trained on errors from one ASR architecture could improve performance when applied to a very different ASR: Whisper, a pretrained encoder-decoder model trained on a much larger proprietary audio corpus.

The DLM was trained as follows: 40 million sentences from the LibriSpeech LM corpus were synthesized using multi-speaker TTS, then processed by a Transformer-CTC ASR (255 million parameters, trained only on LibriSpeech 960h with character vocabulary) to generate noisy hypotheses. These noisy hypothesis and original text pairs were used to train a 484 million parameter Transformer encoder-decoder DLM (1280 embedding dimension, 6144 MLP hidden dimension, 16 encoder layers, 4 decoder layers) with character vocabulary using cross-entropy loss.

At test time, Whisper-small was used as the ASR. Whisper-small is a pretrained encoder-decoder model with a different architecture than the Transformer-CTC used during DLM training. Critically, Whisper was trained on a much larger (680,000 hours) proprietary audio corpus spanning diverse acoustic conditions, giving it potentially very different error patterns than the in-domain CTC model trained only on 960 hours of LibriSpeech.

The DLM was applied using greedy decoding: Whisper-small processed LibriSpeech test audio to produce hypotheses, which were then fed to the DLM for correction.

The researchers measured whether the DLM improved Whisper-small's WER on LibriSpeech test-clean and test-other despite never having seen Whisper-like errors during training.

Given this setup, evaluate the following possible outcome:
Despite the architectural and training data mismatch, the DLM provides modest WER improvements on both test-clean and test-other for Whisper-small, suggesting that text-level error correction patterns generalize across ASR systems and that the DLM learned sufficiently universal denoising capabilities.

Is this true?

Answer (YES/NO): YES